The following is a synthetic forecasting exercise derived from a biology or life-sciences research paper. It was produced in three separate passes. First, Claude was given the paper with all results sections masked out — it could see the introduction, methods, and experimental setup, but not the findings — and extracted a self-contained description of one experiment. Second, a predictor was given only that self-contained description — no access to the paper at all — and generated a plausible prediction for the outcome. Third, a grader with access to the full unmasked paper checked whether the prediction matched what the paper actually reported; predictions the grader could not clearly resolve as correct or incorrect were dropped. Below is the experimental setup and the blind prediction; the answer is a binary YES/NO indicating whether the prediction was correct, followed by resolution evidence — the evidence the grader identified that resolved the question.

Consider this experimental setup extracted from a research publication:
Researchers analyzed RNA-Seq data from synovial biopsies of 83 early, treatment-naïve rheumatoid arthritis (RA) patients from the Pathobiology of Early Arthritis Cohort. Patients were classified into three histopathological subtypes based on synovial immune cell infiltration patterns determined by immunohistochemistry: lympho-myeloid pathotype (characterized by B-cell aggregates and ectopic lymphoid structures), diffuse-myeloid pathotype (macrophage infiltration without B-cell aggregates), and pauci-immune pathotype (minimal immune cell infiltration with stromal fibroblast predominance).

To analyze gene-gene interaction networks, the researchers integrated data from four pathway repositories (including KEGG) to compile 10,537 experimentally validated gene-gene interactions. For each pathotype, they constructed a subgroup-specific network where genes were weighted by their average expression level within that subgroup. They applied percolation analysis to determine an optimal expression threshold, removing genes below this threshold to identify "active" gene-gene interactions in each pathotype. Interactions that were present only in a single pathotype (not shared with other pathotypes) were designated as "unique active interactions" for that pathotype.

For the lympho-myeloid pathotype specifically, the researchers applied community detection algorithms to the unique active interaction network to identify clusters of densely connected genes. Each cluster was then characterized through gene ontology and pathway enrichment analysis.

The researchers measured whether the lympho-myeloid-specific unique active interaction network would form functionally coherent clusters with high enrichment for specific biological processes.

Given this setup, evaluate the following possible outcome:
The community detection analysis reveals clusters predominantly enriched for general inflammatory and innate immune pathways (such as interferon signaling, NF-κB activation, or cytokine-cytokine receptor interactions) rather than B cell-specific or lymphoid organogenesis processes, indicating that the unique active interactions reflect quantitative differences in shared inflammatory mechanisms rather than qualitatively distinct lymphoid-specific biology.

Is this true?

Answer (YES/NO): NO